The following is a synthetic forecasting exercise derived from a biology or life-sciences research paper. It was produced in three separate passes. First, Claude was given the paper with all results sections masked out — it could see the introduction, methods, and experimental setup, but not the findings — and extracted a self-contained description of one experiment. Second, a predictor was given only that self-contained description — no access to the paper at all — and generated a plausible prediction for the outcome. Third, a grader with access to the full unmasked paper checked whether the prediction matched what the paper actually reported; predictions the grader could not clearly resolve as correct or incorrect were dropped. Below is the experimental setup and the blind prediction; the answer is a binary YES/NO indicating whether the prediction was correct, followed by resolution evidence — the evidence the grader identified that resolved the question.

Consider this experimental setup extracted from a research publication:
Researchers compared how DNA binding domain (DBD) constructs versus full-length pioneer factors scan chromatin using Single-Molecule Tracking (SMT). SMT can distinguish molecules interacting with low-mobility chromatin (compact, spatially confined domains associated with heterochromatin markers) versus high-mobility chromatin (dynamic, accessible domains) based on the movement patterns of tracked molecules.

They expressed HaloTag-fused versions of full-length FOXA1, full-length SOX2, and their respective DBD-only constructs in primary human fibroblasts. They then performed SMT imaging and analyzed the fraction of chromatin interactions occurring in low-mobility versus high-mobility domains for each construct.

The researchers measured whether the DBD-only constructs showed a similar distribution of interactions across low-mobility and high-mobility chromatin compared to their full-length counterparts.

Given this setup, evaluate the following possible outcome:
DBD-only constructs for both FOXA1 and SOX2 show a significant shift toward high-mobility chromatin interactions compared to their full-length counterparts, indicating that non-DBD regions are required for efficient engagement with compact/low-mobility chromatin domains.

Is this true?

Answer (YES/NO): YES